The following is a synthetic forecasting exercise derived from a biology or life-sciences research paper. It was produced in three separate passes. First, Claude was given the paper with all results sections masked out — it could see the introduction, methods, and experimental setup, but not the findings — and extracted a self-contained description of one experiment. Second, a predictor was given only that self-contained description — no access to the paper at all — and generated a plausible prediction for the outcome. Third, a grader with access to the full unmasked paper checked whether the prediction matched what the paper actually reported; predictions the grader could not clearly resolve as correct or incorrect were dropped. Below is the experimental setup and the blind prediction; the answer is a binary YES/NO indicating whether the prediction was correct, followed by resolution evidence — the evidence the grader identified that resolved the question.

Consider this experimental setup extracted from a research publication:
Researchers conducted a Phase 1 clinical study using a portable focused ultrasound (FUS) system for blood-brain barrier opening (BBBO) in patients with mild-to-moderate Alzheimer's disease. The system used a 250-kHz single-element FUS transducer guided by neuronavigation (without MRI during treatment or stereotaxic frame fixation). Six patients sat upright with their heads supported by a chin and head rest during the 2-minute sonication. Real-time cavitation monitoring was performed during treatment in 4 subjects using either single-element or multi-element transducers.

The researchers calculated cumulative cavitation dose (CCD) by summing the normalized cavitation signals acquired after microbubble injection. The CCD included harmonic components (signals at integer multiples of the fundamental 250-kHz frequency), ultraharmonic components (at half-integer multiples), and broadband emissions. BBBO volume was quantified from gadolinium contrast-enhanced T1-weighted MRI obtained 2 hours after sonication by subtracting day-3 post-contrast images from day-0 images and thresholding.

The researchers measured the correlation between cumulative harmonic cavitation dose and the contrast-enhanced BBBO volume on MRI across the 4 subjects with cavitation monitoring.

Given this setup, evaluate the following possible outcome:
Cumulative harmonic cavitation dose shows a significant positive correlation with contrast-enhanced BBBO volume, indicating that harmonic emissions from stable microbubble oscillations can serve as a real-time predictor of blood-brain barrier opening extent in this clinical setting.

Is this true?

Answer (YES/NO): YES